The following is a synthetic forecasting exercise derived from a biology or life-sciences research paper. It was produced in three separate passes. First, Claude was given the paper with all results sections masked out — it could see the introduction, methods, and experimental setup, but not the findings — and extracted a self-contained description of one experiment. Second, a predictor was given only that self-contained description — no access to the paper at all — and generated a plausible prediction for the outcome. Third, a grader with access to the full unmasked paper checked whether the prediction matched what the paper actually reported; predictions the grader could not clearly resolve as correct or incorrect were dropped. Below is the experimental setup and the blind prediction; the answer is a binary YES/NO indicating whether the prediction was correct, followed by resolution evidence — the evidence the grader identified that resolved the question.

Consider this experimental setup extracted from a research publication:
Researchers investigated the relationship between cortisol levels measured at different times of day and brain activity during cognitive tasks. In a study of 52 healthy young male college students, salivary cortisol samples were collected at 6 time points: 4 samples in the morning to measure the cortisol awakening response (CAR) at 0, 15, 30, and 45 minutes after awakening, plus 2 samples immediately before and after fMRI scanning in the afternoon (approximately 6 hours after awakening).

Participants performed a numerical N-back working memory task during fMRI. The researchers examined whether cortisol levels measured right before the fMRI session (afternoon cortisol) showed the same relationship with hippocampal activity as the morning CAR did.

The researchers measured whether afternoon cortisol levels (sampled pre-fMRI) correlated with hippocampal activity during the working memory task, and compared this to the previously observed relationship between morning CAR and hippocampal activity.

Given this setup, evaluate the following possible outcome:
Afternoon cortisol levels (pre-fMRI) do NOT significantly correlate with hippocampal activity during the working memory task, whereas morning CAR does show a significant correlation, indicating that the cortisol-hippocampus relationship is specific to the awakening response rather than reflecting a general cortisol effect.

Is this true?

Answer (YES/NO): YES